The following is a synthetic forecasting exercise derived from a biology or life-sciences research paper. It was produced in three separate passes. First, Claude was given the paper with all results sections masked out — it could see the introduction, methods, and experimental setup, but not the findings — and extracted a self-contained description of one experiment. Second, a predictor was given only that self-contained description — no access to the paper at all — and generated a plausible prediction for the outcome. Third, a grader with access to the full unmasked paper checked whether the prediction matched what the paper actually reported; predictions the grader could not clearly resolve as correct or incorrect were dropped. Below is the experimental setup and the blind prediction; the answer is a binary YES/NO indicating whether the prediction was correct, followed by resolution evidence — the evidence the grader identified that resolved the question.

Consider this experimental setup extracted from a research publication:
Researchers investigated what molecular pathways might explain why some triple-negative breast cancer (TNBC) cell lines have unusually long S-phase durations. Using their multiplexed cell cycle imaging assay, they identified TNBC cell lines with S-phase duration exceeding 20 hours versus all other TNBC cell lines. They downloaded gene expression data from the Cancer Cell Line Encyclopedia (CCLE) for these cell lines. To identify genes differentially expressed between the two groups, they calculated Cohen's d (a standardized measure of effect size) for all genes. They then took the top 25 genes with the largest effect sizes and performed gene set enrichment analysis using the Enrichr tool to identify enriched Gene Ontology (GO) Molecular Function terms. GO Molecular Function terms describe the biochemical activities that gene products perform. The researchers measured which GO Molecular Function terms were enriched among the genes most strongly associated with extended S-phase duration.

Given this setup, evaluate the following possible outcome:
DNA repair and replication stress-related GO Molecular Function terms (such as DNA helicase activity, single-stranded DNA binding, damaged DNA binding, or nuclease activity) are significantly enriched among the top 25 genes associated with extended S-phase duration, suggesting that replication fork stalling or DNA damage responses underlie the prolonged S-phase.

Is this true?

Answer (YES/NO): NO